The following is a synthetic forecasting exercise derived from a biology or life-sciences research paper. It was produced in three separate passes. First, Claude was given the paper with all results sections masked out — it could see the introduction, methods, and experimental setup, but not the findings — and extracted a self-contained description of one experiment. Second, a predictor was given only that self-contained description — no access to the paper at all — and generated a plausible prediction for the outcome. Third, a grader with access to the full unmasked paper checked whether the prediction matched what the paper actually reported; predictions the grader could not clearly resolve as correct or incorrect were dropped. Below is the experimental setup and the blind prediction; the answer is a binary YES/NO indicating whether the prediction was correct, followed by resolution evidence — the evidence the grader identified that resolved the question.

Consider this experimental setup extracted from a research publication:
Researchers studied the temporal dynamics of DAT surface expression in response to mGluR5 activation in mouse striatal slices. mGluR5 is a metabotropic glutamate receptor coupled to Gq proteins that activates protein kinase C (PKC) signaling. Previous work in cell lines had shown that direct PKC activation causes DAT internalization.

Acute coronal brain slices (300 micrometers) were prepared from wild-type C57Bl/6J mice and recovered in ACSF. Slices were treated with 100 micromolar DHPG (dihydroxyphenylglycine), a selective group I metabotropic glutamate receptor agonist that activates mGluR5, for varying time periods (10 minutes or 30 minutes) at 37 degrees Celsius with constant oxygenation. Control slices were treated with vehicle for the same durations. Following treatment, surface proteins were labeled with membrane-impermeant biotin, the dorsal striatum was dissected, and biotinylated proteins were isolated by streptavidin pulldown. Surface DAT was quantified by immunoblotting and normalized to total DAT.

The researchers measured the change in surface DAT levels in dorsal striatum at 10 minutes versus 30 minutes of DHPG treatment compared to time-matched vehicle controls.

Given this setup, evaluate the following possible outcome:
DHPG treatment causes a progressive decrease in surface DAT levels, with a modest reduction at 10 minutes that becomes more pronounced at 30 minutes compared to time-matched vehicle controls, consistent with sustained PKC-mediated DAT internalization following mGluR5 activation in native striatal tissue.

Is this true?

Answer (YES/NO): NO